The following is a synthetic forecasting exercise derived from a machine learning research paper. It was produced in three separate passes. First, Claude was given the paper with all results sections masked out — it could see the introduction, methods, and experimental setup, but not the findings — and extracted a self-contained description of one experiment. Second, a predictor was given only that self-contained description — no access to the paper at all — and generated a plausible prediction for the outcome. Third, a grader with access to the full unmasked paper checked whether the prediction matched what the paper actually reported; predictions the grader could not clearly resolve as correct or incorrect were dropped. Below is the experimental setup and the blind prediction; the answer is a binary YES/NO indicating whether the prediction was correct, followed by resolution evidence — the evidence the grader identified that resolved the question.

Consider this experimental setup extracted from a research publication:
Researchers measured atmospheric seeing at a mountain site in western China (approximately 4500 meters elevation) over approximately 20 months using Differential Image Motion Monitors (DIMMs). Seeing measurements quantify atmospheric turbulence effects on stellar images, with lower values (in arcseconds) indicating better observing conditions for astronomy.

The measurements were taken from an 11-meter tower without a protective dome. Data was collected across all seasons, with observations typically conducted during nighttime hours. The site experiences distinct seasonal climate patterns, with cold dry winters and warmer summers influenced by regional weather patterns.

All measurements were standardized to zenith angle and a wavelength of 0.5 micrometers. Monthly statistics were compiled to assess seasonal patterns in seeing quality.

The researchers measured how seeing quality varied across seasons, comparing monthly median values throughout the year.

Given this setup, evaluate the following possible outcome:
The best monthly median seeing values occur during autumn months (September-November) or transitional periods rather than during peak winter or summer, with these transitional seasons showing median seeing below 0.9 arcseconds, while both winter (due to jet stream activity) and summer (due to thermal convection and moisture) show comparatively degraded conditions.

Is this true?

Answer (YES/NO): NO